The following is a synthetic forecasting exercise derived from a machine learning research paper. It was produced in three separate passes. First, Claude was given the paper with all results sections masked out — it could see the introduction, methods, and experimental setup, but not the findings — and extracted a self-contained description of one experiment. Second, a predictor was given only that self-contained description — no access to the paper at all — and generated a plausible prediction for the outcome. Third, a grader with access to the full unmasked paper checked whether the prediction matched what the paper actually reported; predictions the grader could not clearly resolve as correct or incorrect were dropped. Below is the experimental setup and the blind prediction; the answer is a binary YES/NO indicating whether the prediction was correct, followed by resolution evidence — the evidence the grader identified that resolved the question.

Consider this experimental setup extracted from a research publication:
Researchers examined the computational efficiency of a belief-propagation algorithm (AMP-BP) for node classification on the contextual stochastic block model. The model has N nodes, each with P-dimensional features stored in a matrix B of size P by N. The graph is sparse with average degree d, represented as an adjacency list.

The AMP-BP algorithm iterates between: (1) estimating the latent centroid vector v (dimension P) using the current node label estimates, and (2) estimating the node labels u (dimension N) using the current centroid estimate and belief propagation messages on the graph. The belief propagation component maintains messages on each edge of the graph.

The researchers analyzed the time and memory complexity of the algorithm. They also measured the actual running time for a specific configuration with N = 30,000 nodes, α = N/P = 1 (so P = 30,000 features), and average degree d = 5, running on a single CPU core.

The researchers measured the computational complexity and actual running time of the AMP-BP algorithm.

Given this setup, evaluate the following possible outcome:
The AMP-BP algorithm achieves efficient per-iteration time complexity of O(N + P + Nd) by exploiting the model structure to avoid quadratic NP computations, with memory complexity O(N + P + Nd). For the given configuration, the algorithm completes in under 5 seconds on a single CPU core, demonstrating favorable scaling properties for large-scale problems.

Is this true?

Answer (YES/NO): NO